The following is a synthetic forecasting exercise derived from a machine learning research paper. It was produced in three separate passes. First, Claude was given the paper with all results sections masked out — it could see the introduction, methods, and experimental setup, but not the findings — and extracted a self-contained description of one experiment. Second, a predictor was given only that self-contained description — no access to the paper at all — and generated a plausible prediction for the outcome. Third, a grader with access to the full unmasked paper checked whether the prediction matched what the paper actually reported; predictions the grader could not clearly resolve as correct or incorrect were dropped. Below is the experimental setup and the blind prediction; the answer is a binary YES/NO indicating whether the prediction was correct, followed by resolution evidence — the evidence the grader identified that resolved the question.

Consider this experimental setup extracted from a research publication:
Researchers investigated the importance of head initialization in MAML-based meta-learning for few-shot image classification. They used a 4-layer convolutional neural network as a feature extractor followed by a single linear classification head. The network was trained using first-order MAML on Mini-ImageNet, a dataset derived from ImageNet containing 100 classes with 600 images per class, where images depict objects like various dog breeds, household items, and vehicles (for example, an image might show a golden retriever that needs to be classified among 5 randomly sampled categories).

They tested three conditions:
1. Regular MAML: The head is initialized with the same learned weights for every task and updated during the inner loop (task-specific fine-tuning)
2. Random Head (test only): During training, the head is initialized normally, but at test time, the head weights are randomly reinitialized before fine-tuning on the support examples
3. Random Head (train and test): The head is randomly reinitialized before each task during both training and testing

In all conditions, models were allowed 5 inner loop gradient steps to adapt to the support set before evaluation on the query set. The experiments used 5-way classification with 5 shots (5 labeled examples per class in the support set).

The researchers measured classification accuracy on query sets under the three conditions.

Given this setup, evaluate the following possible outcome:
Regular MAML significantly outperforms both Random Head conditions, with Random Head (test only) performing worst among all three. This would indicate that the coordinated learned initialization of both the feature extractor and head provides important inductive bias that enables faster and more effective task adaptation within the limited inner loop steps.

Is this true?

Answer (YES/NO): YES